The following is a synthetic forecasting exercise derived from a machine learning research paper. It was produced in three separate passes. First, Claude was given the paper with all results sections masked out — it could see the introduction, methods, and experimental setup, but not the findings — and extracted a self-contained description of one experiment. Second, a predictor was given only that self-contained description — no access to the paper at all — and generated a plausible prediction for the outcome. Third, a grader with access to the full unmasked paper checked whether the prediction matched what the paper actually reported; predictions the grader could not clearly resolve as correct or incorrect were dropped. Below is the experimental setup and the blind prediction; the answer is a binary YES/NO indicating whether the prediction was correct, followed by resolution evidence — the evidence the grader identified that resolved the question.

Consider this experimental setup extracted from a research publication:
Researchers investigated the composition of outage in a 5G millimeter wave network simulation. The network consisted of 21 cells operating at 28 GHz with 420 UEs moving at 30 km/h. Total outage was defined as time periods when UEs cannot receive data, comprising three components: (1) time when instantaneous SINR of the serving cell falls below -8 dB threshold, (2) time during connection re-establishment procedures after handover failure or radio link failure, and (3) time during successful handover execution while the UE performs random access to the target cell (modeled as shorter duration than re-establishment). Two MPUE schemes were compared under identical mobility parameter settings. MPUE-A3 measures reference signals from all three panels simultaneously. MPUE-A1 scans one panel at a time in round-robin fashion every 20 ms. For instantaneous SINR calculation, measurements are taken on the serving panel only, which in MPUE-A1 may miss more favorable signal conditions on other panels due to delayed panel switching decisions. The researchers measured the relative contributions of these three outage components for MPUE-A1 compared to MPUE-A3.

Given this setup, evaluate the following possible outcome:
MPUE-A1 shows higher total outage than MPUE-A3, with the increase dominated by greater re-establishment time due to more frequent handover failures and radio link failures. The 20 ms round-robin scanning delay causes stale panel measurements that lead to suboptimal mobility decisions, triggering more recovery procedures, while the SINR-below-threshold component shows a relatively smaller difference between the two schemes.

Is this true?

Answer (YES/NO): NO